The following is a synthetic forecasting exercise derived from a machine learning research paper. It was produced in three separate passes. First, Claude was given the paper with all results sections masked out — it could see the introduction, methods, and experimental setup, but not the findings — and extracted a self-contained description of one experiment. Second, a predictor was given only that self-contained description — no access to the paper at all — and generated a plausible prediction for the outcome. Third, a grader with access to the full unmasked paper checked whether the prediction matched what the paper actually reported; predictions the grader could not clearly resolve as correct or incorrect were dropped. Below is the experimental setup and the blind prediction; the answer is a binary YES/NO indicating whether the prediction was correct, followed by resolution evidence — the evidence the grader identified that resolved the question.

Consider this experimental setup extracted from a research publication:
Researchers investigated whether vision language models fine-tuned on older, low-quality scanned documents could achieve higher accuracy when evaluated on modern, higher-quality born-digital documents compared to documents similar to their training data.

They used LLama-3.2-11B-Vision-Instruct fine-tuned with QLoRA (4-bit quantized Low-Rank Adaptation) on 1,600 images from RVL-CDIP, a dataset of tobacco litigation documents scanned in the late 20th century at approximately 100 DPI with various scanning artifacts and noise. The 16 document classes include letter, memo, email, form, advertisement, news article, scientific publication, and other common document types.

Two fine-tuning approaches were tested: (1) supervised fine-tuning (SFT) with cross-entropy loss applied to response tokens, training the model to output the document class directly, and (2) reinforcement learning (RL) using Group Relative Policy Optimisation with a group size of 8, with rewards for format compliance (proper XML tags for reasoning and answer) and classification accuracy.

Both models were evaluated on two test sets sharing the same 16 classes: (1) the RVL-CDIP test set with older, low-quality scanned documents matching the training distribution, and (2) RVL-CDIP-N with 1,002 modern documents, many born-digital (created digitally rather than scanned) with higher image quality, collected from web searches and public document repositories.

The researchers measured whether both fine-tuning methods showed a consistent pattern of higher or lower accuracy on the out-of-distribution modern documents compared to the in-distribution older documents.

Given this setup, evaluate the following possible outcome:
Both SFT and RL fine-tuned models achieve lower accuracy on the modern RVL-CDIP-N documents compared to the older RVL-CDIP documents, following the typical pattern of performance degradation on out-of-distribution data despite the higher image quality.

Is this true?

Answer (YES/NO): NO